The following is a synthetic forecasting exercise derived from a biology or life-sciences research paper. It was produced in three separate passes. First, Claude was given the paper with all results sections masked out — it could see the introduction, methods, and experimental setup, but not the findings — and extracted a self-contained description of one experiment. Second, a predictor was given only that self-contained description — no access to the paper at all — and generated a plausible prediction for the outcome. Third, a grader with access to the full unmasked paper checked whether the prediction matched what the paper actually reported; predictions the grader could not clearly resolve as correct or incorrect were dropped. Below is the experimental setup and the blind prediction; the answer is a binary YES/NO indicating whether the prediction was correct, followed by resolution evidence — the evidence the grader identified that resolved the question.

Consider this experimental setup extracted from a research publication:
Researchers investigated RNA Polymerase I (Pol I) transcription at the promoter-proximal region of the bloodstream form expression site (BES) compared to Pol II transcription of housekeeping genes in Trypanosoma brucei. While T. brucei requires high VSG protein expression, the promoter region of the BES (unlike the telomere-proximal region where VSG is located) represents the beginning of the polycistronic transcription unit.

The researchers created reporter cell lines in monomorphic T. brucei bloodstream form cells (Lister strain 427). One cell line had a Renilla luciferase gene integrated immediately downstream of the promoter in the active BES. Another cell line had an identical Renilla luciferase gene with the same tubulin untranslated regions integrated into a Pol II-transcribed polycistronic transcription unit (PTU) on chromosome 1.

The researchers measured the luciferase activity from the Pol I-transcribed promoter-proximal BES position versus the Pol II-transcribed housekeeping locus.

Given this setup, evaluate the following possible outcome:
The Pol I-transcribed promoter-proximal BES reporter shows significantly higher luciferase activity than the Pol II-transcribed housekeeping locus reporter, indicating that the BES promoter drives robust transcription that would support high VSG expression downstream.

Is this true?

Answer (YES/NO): NO